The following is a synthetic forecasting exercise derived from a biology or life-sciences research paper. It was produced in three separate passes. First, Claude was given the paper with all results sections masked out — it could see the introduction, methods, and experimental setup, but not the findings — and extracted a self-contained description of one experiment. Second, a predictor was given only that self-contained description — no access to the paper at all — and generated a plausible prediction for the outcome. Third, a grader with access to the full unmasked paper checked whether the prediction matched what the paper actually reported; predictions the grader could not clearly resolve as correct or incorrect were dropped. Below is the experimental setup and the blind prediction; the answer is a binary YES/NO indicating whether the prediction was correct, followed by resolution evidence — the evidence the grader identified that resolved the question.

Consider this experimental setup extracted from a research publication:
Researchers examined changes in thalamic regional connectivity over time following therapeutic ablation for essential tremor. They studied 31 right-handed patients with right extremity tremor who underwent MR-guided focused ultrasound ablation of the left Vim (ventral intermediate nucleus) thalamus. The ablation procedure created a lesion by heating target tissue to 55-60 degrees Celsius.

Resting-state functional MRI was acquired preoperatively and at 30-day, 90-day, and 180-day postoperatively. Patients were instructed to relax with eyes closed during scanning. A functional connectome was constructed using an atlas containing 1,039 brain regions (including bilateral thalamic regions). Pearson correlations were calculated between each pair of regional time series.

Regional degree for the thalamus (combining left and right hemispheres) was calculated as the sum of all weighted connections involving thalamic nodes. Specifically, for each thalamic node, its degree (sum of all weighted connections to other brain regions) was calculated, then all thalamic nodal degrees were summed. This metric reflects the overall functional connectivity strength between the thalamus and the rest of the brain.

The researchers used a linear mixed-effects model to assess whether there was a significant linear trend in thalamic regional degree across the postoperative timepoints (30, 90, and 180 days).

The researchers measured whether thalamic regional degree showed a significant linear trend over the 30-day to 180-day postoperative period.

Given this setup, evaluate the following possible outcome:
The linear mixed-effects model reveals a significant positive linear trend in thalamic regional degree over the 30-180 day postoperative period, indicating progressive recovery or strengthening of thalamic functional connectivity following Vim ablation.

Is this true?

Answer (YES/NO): NO